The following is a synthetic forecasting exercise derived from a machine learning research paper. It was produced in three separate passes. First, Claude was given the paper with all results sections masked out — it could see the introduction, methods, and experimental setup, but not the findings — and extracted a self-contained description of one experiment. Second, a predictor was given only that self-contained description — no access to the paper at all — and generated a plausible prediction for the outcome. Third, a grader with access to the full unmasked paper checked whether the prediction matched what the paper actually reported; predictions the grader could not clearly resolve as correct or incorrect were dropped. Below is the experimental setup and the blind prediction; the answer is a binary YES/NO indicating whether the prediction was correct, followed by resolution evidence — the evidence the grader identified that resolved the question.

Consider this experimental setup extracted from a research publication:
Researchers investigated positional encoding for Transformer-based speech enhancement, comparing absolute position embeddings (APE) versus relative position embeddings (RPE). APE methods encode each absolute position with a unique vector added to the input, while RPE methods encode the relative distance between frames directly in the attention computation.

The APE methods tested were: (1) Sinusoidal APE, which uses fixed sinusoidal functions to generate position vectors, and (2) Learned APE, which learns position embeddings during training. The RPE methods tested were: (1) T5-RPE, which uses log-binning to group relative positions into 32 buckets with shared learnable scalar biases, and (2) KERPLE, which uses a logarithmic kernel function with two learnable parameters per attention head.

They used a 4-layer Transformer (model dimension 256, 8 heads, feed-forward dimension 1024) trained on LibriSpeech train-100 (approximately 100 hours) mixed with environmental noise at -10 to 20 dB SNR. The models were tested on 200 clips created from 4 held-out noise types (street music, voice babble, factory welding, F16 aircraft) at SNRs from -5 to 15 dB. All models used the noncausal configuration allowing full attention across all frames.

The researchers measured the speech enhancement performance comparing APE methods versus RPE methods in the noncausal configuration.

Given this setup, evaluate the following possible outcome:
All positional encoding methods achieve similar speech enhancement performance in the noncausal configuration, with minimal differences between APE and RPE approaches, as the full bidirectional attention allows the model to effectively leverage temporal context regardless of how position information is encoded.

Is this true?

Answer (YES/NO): NO